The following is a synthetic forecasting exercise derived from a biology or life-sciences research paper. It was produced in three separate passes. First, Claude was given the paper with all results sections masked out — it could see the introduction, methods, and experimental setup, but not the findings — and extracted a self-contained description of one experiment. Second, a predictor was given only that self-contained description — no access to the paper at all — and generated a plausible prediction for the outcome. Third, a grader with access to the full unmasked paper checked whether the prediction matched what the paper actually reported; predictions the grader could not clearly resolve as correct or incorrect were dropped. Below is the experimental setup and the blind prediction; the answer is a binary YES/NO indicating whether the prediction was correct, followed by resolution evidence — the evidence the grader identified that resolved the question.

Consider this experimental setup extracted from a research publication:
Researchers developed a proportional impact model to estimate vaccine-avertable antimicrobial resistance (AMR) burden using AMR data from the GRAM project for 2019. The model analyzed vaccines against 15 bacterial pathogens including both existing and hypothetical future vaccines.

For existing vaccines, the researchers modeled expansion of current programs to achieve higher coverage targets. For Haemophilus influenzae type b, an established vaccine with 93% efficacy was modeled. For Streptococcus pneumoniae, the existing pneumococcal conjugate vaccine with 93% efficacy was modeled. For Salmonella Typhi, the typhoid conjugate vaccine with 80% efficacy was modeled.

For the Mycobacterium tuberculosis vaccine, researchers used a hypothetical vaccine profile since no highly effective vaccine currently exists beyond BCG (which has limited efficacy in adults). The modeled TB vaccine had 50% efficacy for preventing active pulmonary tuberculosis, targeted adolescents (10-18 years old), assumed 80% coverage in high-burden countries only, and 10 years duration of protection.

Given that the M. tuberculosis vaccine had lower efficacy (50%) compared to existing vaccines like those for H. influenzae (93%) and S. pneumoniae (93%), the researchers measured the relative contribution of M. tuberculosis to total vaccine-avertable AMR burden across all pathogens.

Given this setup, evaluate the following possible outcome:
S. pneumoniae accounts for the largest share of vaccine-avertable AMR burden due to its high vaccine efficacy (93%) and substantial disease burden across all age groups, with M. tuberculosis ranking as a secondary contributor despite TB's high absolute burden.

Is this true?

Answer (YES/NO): NO